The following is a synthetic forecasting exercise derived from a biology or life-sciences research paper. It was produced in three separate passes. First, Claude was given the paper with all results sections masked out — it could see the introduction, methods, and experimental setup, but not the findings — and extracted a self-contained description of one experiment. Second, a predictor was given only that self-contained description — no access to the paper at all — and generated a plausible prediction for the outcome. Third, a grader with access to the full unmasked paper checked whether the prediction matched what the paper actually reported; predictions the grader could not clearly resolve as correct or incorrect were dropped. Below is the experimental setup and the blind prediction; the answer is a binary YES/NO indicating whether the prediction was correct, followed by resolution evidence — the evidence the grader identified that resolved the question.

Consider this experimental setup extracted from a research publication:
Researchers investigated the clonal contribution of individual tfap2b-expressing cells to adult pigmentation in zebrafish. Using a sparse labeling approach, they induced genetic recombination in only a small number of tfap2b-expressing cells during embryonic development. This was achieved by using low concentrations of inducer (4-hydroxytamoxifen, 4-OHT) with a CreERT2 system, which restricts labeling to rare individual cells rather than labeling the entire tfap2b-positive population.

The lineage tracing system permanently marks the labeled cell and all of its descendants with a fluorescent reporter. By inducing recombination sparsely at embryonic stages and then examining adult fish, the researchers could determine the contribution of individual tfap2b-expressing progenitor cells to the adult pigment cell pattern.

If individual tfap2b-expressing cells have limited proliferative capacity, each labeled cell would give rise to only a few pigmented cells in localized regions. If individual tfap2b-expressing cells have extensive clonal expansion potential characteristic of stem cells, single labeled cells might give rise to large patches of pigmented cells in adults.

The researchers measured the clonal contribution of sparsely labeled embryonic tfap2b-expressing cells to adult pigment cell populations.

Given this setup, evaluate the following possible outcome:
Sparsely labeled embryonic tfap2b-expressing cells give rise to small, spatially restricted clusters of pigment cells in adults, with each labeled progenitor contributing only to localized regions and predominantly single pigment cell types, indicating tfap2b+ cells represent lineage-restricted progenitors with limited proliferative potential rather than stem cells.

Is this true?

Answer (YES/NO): NO